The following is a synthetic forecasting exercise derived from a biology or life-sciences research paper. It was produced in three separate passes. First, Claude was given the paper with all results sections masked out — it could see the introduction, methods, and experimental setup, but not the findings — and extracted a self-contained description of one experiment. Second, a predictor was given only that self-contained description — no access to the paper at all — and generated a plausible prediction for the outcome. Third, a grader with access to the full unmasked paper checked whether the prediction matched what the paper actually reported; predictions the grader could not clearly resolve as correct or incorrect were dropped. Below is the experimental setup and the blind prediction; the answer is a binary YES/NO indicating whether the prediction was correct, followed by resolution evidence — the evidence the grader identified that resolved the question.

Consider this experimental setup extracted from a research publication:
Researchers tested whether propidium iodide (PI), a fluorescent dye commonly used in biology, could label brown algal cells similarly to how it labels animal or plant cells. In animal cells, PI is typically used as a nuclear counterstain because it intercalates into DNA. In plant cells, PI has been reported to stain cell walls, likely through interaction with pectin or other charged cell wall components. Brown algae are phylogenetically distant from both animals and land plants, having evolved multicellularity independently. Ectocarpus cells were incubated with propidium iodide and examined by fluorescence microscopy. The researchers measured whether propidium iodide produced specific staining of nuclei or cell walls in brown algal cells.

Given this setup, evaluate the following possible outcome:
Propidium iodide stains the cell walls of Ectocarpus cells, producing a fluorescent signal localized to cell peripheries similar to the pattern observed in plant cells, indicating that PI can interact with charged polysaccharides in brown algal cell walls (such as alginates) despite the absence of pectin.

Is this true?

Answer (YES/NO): NO